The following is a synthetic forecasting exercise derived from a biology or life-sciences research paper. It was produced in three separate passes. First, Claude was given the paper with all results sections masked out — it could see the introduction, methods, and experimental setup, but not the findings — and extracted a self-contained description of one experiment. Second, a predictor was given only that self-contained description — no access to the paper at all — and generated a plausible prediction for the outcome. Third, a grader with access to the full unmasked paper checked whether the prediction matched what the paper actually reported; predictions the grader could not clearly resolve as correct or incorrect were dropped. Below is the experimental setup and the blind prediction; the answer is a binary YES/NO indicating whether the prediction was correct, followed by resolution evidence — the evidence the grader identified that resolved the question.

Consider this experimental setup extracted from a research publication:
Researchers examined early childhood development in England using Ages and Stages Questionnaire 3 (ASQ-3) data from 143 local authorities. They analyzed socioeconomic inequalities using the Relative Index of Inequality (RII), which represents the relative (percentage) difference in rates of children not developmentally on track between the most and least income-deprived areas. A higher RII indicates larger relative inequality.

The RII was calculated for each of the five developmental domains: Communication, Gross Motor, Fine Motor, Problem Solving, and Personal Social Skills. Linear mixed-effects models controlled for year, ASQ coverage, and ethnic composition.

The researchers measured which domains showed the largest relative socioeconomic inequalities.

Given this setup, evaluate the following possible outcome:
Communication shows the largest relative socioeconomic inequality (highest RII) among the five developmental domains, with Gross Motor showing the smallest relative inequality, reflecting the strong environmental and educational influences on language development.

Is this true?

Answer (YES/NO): NO